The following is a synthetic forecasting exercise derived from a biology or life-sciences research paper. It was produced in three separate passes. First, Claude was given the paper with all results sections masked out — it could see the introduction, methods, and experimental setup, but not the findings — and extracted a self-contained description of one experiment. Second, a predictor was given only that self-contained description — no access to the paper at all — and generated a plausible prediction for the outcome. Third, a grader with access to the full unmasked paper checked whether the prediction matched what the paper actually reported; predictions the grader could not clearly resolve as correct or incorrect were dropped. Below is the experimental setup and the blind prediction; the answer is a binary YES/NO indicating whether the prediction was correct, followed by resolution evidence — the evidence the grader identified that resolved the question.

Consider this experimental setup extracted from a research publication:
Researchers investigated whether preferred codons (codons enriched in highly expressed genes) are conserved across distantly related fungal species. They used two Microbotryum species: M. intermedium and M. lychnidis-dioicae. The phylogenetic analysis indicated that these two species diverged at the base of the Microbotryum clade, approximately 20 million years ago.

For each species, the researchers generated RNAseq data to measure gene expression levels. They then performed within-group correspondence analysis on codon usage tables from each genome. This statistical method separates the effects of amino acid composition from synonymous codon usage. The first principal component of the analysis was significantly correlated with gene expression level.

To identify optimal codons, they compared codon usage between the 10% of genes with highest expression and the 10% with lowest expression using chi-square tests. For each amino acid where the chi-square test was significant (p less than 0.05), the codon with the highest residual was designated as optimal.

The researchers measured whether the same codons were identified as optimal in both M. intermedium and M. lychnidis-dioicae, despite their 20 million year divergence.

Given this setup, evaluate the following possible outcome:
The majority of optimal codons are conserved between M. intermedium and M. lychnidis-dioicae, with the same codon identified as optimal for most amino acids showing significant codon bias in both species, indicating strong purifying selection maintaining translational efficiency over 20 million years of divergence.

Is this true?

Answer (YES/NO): YES